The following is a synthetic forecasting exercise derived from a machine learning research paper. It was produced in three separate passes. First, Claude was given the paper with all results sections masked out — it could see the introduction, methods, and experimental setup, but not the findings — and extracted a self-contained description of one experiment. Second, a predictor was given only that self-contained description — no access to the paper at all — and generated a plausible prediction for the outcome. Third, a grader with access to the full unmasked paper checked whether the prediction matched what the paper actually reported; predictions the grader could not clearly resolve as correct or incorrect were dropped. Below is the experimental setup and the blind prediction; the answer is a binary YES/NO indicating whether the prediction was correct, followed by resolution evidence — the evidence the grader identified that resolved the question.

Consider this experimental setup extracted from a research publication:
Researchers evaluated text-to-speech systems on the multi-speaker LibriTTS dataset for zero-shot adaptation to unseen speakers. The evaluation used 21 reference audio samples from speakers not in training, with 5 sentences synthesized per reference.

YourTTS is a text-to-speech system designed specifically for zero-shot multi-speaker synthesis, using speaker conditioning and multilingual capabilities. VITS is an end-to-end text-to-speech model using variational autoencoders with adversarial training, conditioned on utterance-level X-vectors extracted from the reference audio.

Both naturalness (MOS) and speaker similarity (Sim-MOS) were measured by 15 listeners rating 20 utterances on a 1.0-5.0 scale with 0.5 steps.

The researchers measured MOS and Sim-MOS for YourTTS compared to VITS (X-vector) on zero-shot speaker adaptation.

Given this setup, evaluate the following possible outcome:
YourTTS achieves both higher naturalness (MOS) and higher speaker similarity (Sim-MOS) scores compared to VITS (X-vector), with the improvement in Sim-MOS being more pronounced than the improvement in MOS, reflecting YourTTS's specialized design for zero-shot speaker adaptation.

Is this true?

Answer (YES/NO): NO